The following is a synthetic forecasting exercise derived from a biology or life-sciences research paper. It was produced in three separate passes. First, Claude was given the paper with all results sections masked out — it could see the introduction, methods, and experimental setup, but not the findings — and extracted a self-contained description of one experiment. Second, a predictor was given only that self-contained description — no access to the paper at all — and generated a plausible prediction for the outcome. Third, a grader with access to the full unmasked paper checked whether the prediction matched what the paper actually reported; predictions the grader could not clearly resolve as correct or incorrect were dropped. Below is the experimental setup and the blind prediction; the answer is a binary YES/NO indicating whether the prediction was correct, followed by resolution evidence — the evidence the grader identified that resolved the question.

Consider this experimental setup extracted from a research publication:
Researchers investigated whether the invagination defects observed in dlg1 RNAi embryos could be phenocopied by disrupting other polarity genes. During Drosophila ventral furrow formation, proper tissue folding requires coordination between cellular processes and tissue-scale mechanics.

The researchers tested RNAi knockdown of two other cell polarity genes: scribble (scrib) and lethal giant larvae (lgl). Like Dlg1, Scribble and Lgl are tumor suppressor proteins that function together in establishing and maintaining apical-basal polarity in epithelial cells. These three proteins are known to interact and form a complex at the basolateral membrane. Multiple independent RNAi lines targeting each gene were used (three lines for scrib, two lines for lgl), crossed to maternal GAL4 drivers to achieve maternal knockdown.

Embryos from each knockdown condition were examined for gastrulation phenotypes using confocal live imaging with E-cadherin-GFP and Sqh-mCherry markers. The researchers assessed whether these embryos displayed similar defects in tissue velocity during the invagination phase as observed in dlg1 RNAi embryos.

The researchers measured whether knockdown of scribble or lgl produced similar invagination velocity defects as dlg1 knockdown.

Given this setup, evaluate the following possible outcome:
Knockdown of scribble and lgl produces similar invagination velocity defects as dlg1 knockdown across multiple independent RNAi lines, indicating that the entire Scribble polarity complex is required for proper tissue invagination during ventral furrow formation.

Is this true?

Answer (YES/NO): YES